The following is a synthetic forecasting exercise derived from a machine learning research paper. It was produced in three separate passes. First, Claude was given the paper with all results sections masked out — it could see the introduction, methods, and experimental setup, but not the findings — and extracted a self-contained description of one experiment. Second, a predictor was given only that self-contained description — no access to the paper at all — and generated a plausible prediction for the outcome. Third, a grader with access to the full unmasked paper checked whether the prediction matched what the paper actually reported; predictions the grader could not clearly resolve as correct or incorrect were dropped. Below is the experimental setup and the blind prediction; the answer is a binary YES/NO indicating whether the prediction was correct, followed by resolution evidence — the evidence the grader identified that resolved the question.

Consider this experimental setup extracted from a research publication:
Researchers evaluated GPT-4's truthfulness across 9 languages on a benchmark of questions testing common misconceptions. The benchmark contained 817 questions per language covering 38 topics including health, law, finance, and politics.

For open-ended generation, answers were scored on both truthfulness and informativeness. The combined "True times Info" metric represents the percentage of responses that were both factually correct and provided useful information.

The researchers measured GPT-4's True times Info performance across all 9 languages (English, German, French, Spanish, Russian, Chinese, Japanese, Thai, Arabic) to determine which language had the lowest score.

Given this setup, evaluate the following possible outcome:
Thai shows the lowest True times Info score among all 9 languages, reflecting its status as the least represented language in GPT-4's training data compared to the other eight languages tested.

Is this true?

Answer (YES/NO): YES